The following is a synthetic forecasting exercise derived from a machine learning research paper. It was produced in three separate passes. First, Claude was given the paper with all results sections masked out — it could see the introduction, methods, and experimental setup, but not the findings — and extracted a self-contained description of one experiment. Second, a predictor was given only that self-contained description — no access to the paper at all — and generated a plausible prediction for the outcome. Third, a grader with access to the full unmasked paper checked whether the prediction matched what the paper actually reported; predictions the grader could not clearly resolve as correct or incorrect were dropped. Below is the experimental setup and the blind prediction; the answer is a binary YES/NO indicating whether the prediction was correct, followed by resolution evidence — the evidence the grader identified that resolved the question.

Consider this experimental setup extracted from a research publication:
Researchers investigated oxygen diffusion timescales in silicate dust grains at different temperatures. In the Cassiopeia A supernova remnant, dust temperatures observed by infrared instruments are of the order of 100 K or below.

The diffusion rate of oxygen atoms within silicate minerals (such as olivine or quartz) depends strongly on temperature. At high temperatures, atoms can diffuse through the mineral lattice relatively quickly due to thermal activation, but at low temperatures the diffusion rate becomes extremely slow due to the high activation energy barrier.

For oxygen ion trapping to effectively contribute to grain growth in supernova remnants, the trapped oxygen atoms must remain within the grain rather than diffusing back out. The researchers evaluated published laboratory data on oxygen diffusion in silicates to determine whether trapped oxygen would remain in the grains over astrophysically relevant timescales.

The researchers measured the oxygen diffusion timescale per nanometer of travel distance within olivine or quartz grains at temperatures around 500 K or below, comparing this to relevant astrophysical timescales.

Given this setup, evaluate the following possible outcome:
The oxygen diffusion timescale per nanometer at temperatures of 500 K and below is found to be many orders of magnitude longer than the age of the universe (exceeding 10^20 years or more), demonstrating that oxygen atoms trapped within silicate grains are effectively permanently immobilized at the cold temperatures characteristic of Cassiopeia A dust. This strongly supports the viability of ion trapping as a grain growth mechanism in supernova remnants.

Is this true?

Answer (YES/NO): NO